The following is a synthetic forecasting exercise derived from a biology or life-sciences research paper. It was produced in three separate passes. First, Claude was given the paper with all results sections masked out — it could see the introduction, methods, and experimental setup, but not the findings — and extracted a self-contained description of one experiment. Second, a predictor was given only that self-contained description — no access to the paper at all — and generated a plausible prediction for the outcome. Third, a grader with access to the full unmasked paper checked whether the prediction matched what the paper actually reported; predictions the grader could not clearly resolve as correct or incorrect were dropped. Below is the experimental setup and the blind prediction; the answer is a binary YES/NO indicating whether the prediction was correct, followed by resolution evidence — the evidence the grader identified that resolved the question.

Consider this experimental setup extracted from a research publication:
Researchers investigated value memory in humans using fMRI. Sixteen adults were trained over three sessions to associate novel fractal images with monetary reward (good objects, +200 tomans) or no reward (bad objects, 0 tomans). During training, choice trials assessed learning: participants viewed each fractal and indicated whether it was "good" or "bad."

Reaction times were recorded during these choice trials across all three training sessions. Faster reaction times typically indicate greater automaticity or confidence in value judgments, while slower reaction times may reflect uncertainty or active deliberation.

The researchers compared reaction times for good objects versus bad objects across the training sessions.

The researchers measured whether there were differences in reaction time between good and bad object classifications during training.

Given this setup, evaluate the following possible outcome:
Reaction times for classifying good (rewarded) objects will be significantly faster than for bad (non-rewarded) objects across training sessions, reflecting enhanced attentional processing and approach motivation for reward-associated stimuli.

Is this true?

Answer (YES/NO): NO